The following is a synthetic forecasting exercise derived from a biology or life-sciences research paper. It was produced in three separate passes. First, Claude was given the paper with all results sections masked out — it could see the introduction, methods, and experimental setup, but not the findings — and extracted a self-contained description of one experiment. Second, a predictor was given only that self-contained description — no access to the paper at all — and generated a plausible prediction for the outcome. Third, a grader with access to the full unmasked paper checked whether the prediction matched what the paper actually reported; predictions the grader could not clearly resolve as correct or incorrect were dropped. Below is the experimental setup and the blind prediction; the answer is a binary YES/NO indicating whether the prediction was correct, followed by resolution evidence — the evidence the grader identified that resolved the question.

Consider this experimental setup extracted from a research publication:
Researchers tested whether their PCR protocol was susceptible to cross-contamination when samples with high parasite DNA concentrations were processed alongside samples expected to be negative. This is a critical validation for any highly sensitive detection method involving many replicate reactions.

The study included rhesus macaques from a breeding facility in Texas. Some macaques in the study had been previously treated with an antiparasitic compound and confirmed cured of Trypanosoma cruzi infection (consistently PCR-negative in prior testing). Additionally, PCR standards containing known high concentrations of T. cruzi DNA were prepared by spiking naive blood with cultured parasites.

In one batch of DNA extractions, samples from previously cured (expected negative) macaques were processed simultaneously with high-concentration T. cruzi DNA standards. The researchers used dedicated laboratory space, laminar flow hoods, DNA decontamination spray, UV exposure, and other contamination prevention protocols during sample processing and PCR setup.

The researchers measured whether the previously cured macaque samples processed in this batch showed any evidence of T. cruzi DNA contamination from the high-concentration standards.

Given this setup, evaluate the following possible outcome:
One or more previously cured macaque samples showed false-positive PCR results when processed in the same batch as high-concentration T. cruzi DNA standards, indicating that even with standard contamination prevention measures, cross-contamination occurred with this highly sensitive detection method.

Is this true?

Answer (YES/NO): YES